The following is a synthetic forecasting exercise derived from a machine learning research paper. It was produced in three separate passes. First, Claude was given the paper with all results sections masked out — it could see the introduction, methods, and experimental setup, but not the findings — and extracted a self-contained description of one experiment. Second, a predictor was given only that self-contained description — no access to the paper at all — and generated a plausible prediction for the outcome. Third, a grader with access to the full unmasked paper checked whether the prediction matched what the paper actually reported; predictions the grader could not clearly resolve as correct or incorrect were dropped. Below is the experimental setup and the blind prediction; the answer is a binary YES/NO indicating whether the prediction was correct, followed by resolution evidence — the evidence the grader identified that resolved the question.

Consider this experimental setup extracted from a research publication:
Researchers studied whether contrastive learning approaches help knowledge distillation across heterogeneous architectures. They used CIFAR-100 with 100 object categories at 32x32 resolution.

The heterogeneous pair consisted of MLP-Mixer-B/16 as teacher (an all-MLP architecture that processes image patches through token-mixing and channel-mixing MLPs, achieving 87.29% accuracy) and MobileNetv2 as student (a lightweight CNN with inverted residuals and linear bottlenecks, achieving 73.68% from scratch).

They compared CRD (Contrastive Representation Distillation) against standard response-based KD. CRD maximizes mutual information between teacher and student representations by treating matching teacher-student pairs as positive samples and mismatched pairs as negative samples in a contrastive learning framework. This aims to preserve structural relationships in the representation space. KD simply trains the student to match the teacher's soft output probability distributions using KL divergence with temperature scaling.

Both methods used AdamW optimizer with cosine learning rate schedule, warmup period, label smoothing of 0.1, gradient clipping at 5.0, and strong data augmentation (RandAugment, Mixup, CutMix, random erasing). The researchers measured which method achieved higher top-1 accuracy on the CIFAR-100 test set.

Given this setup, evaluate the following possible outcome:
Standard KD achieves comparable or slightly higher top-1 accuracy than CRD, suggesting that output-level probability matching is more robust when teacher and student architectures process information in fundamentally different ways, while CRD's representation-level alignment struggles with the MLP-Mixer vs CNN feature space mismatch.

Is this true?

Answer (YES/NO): NO